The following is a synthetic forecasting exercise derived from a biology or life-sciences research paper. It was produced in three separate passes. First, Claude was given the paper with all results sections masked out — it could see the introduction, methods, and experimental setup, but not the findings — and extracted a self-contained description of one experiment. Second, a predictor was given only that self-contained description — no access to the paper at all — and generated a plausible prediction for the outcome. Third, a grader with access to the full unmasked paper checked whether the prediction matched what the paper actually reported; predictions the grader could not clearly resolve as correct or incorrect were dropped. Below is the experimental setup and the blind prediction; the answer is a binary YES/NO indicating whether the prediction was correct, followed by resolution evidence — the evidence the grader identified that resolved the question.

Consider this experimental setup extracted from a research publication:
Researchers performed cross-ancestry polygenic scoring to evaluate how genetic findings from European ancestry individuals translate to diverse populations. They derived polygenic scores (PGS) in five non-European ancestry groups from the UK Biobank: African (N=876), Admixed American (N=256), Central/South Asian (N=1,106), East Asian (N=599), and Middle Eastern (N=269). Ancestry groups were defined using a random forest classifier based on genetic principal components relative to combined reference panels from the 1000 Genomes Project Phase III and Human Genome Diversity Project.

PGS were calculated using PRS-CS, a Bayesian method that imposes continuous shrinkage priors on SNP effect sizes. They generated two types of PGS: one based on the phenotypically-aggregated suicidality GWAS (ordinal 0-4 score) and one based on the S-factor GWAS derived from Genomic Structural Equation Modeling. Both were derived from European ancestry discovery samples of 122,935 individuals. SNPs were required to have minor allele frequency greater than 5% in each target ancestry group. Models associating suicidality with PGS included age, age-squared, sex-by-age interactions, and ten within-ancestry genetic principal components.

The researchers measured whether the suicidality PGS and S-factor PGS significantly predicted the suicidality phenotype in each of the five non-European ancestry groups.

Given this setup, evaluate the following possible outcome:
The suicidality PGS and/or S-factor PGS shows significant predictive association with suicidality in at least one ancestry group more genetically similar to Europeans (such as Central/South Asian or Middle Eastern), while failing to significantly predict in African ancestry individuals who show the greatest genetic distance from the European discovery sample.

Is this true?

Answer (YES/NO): NO